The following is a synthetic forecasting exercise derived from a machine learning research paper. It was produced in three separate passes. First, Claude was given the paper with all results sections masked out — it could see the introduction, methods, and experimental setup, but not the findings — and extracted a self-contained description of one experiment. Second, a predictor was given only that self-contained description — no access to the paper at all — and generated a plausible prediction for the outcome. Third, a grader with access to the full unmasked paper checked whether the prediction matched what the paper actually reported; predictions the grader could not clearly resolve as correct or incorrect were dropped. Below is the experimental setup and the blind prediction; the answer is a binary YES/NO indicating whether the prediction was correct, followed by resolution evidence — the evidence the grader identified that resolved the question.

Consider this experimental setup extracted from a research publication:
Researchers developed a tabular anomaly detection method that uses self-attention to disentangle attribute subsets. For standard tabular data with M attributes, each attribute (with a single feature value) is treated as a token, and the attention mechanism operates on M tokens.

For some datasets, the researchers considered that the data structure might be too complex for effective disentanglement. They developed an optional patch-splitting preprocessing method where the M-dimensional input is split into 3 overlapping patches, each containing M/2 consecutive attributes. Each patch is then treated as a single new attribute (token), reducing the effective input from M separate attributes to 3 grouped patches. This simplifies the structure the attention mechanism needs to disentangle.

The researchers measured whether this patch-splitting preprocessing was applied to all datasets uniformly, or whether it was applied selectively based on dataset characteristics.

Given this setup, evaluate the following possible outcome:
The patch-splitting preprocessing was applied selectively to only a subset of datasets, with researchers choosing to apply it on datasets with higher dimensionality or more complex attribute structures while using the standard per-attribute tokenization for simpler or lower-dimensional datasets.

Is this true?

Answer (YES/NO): YES